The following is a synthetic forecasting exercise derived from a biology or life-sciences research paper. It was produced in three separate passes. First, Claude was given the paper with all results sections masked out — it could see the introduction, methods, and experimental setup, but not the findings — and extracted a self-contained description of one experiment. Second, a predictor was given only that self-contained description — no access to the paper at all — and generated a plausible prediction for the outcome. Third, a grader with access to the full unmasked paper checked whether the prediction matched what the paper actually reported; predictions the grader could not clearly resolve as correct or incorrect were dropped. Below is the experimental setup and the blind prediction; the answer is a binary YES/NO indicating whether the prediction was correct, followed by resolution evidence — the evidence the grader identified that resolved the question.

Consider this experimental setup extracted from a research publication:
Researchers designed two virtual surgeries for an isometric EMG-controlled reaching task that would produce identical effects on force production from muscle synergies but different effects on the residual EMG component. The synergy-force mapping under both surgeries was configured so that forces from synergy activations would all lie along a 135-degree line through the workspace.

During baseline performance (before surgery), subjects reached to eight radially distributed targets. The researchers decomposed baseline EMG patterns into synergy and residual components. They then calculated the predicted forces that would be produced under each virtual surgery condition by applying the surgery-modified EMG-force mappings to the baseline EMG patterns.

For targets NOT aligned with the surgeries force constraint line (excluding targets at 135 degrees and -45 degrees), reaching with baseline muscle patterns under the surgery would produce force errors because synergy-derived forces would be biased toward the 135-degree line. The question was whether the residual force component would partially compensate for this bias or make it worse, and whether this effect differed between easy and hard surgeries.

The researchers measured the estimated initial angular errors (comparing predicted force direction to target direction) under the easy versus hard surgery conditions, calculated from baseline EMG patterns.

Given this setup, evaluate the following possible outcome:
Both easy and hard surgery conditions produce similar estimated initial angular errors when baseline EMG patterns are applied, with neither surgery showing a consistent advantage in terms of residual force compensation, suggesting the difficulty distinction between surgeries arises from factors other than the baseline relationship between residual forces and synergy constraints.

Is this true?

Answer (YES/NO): NO